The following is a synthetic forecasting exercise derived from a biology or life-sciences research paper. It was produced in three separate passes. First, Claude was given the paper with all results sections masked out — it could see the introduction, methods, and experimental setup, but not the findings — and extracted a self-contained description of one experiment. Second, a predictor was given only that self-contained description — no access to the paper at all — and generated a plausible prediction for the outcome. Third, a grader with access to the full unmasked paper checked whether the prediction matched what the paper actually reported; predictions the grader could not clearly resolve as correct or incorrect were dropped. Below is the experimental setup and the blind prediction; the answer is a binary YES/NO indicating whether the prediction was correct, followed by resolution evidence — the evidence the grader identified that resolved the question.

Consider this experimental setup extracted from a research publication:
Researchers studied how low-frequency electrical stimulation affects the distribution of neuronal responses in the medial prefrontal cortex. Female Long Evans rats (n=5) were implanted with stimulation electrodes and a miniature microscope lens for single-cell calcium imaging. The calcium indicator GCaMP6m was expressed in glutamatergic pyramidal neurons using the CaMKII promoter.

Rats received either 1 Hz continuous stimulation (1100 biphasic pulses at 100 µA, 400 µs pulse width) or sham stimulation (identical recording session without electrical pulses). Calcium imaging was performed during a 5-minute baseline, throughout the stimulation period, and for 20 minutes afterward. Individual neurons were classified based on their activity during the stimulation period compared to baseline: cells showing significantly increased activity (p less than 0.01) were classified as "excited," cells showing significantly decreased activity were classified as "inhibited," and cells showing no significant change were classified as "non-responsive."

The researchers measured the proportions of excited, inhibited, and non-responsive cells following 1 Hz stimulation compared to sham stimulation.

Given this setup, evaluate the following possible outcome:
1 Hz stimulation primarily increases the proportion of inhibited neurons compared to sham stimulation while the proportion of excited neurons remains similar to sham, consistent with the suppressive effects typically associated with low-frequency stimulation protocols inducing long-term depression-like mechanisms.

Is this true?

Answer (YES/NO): NO